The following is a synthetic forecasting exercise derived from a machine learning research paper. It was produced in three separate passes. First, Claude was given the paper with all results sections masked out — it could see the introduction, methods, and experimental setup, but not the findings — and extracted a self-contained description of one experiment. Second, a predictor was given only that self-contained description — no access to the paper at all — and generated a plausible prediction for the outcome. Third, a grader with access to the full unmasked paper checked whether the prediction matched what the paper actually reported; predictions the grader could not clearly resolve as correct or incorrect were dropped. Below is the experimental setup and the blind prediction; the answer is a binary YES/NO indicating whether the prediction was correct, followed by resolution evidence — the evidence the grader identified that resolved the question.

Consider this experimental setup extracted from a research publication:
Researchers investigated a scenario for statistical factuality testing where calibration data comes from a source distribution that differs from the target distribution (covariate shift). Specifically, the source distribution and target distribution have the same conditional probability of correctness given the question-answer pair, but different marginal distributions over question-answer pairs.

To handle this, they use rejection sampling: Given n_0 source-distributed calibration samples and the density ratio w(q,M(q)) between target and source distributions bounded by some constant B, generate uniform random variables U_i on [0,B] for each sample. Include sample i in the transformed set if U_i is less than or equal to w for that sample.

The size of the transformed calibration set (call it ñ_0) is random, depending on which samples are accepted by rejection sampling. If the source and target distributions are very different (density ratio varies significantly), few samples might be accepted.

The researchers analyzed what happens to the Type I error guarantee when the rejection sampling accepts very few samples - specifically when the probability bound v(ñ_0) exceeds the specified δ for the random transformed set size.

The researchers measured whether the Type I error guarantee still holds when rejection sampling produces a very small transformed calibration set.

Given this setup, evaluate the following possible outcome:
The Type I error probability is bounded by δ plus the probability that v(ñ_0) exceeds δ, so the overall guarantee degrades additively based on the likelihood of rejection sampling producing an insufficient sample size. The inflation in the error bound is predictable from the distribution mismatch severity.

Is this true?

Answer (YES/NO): NO